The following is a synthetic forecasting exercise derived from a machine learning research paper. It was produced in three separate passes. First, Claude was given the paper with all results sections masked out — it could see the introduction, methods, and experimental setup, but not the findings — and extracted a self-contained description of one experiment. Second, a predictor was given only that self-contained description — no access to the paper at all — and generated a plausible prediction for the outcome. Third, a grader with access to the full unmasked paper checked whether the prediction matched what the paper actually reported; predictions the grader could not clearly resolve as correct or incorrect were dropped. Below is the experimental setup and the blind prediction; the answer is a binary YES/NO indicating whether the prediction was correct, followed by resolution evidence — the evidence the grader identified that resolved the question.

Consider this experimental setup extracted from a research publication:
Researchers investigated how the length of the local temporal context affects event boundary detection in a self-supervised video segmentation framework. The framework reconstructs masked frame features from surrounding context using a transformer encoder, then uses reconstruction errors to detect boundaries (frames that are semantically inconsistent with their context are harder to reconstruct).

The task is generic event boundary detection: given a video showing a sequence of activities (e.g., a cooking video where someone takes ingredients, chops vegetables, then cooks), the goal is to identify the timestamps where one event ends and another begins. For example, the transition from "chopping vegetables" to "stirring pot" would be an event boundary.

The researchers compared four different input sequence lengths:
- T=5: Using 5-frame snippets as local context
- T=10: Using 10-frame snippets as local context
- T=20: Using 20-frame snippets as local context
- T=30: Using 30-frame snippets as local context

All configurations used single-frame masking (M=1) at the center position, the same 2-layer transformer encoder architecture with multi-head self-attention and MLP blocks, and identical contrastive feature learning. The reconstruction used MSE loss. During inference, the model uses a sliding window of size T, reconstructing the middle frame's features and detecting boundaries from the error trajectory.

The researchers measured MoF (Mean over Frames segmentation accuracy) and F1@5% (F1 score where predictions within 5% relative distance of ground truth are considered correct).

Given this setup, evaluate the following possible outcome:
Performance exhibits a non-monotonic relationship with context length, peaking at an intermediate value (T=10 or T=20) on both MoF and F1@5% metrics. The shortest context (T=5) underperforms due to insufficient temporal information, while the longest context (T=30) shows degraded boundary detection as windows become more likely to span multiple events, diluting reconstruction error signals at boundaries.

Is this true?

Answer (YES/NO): YES